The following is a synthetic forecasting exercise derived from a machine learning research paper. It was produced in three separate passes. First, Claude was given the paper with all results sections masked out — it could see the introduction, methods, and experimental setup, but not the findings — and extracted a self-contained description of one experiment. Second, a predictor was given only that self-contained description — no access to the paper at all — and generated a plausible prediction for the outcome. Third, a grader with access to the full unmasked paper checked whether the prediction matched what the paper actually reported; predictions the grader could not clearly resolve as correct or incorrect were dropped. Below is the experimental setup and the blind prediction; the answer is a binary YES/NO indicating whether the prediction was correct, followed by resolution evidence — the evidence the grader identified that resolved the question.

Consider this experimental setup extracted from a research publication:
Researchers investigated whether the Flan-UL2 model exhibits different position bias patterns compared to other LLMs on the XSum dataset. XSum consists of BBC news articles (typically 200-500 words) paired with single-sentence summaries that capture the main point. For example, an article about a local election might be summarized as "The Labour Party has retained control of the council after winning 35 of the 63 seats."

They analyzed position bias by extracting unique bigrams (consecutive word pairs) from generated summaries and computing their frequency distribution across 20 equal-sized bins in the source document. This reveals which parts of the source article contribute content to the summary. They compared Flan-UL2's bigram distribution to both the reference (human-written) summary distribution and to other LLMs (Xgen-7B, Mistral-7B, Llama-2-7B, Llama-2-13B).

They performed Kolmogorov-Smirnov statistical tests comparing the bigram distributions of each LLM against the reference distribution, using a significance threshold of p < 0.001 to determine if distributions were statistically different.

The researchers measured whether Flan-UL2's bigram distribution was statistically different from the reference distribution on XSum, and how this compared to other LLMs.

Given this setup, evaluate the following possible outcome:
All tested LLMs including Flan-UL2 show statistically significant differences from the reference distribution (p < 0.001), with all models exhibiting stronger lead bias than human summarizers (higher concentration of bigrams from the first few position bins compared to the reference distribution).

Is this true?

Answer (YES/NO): NO